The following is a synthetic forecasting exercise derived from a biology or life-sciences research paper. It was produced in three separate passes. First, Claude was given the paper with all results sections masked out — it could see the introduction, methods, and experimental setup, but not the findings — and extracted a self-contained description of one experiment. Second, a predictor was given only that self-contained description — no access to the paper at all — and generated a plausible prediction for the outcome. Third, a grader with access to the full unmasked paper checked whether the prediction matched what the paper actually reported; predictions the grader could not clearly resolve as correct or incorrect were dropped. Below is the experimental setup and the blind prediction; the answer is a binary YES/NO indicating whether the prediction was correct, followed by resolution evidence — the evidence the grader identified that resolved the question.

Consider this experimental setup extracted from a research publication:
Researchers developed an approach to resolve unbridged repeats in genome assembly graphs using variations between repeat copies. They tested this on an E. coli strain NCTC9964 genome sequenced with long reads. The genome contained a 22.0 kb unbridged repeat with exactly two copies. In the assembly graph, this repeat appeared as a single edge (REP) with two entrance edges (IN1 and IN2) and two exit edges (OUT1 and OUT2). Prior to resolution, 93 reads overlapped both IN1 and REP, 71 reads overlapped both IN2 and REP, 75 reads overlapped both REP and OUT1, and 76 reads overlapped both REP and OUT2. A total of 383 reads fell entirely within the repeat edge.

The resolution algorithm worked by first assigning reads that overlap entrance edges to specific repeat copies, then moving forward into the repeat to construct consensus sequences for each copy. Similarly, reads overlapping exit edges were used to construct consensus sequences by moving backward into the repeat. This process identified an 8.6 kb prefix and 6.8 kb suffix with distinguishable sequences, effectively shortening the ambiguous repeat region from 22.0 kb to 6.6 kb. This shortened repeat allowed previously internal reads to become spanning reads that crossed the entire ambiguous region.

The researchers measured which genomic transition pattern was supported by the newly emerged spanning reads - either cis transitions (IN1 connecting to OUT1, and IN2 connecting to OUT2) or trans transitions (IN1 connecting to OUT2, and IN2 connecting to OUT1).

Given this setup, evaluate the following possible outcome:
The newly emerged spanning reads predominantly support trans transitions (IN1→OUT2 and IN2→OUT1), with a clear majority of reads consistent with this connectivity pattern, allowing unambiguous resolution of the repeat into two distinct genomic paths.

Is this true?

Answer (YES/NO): NO